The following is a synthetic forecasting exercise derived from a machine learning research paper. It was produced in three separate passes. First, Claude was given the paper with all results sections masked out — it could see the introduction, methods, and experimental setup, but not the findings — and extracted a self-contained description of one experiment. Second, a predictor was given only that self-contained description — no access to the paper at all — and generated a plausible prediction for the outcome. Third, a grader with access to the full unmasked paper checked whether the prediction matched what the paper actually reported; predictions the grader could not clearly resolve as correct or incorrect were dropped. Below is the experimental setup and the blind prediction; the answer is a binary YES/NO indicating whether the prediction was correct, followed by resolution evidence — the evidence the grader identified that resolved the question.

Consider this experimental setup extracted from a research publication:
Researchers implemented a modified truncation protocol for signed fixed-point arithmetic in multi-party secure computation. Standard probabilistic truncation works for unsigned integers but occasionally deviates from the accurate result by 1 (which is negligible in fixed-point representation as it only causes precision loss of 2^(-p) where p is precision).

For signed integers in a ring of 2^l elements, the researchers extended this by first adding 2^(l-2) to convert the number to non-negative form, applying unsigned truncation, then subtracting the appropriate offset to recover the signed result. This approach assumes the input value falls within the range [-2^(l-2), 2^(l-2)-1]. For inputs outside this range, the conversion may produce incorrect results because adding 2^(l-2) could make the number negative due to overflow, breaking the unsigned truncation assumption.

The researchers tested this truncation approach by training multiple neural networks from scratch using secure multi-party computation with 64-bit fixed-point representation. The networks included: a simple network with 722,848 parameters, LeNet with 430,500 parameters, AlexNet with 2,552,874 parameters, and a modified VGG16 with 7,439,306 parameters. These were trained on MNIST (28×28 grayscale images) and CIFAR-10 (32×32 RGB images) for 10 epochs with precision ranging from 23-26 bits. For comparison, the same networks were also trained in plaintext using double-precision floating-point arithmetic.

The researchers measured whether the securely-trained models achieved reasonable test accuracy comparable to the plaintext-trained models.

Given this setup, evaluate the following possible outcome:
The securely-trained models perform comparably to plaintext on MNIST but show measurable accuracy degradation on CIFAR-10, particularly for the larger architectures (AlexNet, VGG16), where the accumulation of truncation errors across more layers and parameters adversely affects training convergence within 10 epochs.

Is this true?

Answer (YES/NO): NO